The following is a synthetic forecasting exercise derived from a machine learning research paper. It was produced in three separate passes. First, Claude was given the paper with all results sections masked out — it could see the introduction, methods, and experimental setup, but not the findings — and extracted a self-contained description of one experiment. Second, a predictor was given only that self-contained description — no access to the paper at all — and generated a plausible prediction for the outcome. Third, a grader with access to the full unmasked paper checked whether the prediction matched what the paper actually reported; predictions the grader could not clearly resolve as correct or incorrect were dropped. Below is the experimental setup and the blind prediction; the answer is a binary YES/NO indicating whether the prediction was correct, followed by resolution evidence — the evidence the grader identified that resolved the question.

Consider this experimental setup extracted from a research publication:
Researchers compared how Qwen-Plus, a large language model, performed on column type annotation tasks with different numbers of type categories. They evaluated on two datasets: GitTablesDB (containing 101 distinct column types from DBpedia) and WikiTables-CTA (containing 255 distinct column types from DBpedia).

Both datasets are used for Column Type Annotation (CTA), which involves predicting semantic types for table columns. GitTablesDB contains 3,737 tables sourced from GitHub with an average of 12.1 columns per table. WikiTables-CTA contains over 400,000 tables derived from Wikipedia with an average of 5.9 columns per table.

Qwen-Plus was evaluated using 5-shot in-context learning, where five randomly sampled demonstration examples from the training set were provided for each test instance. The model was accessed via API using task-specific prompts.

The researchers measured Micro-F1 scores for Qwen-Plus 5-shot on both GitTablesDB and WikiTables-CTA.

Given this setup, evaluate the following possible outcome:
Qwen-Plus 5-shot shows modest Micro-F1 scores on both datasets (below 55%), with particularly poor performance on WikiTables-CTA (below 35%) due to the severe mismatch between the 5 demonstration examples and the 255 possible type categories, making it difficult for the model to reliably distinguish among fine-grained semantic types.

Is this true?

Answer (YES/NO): NO